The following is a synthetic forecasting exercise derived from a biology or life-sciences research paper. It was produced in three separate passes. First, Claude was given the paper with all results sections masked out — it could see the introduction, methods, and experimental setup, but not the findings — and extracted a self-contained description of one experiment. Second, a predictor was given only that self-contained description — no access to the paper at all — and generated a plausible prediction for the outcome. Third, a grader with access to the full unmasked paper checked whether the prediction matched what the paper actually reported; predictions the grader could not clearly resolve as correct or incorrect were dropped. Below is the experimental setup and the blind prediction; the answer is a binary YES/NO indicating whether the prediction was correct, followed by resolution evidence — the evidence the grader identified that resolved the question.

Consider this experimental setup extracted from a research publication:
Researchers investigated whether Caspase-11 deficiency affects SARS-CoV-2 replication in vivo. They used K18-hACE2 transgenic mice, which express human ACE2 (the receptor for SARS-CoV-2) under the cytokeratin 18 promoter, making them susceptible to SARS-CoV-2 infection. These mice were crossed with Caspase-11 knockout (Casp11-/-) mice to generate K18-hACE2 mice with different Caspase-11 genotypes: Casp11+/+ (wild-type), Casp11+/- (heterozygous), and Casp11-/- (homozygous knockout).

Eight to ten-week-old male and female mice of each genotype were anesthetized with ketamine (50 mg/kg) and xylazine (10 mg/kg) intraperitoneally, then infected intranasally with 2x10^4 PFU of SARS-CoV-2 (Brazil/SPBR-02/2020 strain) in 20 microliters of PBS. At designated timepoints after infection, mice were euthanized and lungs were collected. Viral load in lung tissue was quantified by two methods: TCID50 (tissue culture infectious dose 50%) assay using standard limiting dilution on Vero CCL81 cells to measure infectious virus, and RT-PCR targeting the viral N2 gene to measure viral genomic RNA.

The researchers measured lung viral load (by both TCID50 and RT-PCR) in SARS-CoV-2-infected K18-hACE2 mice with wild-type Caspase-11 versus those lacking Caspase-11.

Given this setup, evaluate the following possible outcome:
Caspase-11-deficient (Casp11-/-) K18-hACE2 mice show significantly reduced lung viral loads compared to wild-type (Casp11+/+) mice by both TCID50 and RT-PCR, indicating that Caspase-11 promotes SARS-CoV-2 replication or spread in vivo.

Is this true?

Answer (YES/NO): NO